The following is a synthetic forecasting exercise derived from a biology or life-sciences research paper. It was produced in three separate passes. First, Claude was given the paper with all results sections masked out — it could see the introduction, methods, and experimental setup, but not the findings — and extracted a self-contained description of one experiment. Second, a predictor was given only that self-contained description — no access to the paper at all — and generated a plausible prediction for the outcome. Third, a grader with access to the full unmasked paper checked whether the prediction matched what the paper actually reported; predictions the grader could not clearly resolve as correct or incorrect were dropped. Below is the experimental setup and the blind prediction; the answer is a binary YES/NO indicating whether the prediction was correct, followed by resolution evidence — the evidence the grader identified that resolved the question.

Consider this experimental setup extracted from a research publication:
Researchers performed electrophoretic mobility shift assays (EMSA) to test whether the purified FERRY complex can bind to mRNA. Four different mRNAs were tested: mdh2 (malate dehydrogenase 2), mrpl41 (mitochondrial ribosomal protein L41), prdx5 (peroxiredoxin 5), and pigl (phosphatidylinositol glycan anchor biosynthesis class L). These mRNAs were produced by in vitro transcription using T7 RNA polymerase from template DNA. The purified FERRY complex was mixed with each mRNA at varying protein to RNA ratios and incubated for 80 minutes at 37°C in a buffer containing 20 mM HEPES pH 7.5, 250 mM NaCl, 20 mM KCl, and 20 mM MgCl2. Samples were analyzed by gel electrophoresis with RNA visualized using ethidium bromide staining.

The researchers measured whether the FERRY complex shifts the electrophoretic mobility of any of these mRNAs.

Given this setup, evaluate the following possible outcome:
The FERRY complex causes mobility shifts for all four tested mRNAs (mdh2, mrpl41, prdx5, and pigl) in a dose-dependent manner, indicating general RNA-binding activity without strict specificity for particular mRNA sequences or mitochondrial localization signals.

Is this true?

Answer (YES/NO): YES